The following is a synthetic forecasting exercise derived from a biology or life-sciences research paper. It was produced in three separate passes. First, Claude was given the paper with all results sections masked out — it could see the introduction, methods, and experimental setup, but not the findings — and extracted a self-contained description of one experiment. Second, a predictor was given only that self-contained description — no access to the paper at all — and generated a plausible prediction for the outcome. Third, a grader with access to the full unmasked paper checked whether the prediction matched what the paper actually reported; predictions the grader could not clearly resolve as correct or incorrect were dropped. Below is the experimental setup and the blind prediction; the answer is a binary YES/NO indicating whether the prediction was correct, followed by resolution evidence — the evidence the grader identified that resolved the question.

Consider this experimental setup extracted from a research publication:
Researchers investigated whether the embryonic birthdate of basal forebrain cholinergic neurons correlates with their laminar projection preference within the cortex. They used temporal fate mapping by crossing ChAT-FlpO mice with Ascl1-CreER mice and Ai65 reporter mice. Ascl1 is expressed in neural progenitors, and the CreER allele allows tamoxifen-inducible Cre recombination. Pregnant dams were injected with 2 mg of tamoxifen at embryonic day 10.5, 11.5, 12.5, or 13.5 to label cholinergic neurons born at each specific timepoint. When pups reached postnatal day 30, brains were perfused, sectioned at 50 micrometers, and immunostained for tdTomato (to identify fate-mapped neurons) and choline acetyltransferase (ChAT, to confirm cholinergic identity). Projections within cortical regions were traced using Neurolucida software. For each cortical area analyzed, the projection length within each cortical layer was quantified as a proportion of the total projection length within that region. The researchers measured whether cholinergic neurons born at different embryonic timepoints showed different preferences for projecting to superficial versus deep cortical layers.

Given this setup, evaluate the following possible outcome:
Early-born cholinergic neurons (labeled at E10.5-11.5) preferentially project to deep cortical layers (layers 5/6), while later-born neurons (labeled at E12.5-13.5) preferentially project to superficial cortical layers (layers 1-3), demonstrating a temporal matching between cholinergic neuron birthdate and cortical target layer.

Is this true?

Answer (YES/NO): NO